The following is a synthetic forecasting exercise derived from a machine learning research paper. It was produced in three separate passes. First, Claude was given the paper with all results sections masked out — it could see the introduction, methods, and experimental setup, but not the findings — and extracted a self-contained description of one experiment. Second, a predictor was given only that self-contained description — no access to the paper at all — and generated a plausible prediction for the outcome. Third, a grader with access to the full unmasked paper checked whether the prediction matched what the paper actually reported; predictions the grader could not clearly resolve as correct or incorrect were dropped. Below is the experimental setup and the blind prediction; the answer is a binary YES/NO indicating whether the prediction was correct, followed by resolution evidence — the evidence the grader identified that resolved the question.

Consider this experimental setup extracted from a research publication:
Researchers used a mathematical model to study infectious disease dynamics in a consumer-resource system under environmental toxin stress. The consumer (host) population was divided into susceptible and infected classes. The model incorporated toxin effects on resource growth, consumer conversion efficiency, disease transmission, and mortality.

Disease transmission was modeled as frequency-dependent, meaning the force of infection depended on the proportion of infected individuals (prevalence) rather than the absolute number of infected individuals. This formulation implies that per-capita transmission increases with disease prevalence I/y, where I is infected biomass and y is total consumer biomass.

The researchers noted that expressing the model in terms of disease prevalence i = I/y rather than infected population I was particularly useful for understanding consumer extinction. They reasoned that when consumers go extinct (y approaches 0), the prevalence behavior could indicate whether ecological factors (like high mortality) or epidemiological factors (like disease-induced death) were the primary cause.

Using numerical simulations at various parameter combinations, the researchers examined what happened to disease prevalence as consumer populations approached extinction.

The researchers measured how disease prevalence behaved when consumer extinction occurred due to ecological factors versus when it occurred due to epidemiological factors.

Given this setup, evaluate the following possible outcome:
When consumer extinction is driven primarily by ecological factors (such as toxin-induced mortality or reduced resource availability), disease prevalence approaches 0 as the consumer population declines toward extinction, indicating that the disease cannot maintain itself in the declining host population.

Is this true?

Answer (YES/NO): YES